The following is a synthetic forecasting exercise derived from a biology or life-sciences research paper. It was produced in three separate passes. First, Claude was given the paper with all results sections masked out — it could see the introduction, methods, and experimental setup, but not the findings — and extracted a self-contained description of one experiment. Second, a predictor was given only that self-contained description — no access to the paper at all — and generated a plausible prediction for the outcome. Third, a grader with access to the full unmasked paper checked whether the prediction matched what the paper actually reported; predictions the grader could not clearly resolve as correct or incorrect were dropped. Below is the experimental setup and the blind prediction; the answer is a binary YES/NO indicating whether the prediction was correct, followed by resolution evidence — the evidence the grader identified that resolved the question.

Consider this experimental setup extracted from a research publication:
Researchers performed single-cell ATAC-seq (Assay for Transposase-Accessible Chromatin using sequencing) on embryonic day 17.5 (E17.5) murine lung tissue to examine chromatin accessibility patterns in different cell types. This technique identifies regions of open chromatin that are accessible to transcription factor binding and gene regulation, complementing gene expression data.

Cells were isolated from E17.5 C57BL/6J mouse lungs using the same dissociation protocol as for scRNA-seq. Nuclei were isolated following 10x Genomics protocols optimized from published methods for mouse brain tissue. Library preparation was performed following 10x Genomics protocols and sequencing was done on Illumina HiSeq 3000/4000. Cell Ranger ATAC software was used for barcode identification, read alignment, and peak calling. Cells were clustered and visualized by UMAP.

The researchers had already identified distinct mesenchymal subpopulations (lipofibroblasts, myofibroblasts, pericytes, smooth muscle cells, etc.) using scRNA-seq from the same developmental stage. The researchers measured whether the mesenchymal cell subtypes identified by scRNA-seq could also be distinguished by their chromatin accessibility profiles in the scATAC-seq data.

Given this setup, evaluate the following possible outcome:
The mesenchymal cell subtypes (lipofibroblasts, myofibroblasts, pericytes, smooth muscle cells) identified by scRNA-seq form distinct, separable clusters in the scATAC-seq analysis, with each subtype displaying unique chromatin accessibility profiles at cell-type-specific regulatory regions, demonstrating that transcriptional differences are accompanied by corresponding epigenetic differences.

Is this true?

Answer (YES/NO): NO